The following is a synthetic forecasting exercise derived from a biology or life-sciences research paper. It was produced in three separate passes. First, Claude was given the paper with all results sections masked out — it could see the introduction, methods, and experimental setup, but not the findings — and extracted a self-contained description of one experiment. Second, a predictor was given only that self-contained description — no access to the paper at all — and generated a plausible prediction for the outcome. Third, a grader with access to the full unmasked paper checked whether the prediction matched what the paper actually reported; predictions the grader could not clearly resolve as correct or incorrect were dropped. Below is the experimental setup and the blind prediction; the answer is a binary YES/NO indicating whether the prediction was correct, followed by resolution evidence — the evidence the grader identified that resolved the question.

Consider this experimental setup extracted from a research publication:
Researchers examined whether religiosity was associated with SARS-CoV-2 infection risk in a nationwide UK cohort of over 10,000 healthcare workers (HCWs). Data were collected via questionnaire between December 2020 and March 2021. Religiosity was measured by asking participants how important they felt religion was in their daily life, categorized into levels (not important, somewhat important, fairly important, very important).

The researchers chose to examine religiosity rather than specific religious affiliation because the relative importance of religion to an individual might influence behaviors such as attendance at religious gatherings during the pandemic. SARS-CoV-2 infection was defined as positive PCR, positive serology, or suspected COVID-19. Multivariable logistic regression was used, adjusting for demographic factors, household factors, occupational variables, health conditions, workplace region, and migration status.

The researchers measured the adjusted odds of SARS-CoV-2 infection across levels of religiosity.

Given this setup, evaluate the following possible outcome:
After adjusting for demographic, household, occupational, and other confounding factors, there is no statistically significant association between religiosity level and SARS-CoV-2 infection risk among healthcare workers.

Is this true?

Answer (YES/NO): NO